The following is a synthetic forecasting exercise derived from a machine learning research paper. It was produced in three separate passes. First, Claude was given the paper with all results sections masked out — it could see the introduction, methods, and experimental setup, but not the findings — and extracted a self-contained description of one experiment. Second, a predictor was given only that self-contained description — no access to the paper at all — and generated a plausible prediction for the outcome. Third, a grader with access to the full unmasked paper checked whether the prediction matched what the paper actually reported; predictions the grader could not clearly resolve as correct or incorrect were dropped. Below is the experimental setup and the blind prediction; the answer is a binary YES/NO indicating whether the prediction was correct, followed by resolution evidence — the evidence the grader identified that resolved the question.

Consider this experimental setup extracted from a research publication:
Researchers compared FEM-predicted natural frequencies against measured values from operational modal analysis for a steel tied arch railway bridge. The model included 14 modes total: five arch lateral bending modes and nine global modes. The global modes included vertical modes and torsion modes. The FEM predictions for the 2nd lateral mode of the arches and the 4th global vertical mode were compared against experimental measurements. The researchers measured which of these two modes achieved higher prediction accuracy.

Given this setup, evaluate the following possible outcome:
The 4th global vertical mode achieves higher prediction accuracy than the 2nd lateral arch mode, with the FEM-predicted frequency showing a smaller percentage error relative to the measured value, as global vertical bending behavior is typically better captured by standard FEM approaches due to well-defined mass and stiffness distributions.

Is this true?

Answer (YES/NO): YES